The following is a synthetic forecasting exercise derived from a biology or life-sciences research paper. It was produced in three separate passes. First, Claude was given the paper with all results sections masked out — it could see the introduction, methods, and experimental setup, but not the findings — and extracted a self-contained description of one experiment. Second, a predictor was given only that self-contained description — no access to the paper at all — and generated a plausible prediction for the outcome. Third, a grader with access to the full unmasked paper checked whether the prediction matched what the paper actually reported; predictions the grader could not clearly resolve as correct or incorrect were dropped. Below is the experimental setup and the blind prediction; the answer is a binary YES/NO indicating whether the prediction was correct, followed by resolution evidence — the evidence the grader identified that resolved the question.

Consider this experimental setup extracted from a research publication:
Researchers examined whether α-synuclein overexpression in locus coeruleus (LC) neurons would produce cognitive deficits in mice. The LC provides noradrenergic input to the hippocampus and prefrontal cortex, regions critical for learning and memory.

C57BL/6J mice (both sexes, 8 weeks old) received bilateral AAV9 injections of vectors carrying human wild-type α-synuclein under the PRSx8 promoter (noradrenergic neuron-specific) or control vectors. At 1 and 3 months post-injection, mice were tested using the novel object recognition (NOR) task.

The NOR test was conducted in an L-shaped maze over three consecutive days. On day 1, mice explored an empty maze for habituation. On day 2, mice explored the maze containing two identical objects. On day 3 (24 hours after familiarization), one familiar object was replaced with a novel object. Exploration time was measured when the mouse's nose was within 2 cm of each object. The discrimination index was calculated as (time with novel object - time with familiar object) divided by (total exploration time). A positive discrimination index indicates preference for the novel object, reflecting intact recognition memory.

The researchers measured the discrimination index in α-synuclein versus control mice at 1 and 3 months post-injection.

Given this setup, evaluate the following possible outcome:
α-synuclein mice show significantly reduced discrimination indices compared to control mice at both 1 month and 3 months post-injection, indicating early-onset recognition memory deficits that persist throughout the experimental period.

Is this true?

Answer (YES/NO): YES